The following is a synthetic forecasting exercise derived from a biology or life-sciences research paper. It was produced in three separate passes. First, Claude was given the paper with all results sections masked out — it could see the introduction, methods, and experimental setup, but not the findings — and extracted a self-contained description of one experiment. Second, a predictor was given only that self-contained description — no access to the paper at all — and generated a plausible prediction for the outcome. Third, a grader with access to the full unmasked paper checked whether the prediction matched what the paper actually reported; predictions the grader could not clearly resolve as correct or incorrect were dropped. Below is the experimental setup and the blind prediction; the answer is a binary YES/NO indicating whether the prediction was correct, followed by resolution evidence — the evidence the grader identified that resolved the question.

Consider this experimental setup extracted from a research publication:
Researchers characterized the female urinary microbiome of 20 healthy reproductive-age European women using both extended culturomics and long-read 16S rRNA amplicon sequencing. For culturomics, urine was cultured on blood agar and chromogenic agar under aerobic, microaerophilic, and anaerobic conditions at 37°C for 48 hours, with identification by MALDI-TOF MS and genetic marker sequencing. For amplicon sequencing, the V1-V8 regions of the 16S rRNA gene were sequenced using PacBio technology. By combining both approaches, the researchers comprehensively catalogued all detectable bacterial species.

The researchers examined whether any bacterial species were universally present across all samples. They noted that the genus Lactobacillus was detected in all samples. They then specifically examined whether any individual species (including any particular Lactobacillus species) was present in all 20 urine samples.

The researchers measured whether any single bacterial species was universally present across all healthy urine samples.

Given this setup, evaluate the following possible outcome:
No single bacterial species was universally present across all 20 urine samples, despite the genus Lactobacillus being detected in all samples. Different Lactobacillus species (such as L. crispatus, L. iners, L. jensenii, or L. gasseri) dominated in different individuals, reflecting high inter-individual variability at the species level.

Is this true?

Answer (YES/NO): YES